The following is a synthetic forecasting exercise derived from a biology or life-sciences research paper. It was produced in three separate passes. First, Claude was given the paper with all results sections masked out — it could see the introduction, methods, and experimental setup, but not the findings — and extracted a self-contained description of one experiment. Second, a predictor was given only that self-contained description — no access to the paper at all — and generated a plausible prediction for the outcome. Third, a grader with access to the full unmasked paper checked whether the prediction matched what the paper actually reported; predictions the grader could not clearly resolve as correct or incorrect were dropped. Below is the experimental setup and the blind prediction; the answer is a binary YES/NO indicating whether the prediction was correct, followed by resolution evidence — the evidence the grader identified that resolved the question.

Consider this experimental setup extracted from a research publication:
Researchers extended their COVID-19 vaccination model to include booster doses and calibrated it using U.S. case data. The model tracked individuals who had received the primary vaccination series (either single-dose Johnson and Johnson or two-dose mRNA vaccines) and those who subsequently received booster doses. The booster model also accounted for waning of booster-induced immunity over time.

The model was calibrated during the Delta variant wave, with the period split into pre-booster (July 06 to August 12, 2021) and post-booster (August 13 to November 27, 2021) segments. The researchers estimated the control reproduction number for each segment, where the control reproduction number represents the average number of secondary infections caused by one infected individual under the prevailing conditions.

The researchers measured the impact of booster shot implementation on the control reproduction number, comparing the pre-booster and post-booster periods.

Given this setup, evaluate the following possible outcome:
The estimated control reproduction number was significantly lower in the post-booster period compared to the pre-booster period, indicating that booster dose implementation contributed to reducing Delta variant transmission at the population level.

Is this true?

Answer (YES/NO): YES